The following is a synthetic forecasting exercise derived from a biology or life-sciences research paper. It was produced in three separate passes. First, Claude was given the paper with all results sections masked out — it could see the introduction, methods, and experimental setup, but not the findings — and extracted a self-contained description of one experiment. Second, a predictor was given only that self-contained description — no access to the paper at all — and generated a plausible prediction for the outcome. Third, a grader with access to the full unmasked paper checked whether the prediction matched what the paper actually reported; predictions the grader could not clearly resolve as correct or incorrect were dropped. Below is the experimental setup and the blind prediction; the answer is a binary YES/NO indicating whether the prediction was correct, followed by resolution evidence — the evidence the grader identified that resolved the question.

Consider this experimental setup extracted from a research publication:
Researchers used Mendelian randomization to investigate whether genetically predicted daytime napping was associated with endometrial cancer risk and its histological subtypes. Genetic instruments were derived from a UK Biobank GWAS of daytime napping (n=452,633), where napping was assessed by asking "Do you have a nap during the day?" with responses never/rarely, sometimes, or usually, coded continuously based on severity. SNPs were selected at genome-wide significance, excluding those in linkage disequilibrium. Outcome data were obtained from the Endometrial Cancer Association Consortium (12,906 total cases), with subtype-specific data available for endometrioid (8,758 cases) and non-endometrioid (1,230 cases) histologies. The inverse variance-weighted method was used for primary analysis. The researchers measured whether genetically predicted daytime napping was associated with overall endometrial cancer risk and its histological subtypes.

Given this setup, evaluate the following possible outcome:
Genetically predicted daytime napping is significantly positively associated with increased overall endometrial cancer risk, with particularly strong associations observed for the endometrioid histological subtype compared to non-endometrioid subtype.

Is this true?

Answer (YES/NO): NO